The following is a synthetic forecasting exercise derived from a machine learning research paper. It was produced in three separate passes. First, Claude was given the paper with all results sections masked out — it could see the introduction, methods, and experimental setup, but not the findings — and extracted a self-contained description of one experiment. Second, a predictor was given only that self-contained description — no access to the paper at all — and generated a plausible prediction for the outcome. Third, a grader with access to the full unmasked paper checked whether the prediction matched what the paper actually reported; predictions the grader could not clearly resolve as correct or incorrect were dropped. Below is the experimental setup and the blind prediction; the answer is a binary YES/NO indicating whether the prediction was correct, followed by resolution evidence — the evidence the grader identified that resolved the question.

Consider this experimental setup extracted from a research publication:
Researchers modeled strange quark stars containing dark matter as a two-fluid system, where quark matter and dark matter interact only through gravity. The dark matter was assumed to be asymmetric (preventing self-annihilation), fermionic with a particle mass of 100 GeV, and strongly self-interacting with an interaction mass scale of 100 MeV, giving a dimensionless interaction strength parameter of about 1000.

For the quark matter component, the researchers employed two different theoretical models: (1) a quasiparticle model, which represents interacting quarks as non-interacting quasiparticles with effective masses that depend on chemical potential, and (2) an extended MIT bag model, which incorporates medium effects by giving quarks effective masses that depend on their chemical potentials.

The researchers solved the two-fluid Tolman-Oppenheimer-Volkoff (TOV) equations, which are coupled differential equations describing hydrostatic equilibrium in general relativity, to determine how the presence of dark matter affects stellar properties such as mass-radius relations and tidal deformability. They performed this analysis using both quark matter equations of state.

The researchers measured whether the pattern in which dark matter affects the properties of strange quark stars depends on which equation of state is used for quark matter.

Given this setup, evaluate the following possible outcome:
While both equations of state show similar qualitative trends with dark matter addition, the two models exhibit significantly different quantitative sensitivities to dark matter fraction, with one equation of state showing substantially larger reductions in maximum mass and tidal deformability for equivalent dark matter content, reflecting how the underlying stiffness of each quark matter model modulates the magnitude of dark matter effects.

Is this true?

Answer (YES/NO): NO